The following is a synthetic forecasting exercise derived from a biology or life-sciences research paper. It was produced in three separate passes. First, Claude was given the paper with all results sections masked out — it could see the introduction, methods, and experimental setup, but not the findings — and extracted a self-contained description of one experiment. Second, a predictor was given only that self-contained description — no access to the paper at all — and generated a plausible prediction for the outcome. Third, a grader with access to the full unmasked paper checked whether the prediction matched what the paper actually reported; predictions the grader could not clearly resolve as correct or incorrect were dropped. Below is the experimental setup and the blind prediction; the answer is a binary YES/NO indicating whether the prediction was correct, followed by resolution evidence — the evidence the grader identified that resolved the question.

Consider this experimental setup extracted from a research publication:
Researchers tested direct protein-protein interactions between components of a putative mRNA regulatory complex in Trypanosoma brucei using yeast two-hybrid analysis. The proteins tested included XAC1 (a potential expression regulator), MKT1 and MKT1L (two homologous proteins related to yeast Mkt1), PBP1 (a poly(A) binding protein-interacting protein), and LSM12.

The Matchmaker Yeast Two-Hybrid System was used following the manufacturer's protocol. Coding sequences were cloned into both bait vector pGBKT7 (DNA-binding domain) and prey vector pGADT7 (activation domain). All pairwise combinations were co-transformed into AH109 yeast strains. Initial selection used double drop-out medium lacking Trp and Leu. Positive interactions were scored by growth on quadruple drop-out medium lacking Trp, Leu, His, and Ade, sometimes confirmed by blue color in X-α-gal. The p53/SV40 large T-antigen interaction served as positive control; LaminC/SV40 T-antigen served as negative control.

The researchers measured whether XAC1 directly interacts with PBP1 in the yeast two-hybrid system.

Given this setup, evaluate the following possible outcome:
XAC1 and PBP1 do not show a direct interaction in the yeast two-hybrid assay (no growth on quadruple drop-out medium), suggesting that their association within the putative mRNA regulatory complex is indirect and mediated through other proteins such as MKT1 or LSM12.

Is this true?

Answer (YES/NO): NO